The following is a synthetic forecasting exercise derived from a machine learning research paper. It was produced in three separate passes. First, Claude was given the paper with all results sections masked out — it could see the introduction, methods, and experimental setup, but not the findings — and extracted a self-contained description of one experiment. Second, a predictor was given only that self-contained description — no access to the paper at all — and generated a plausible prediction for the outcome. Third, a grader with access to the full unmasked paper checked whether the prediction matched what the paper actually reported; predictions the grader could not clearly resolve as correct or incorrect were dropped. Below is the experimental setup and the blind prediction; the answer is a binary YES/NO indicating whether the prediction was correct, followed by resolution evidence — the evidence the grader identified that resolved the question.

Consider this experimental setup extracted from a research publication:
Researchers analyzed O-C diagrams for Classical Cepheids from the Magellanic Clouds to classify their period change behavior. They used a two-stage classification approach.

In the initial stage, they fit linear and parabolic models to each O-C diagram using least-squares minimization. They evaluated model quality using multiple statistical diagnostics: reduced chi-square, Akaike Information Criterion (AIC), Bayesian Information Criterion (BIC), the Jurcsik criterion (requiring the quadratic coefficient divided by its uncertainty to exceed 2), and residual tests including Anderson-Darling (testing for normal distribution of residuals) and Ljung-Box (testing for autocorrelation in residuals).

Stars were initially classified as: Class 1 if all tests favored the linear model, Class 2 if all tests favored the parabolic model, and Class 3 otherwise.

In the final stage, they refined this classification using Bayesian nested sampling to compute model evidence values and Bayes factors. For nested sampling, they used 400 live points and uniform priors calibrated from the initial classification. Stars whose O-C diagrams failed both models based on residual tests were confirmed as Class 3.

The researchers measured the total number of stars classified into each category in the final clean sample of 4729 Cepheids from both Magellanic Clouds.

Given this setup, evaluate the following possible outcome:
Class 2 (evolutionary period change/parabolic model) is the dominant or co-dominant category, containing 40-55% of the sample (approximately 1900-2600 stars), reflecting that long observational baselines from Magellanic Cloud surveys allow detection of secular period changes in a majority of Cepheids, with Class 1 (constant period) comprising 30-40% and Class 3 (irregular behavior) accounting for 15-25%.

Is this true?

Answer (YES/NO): NO